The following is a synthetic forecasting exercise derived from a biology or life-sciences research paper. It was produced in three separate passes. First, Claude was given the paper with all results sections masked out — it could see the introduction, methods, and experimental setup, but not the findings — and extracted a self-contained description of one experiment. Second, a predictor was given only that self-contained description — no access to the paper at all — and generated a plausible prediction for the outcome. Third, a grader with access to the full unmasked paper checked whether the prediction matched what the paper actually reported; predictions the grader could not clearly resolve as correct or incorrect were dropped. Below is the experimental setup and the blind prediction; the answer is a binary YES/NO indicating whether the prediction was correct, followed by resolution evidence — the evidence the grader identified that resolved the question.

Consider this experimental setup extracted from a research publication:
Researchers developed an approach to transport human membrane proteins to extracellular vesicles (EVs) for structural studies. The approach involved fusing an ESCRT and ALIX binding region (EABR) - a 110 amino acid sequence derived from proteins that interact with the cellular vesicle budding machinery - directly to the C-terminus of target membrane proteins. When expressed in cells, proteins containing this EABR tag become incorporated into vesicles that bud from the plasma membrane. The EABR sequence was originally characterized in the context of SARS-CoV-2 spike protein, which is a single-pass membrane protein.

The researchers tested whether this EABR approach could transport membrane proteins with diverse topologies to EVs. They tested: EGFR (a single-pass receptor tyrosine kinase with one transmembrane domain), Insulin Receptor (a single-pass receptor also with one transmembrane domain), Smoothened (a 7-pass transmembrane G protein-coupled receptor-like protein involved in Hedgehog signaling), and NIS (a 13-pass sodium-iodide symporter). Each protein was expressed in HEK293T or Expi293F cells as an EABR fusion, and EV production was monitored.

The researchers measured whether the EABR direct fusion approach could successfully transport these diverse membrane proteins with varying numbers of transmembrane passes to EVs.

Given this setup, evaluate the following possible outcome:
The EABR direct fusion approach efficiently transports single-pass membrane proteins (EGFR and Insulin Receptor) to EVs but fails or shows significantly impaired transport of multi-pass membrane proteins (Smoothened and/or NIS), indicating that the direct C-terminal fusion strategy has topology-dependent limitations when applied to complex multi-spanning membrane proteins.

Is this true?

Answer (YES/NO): NO